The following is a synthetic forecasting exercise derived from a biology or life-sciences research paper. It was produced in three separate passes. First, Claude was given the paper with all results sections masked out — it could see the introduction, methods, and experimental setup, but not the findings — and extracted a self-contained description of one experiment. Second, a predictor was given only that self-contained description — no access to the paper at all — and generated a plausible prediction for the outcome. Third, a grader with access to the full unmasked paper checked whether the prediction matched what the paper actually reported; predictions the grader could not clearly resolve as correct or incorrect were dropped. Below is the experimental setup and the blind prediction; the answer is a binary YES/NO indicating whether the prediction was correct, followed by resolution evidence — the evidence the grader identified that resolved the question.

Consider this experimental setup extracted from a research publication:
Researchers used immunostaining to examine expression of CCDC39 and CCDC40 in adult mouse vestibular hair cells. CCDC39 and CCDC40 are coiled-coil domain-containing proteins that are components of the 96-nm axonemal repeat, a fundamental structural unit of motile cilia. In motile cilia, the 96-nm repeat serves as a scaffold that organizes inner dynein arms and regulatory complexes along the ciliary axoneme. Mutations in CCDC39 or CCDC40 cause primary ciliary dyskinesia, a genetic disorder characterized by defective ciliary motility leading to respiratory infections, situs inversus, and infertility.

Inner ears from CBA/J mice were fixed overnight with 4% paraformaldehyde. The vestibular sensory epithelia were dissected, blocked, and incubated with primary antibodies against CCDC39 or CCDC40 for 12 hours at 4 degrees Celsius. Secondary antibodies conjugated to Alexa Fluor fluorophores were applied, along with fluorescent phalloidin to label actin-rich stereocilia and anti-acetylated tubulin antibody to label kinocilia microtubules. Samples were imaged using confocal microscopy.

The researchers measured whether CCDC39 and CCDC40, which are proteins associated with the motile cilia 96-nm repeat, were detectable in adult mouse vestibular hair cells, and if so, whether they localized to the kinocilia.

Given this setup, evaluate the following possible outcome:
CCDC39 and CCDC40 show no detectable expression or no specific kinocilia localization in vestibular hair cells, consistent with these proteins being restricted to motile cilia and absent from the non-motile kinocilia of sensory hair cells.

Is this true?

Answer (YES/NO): NO